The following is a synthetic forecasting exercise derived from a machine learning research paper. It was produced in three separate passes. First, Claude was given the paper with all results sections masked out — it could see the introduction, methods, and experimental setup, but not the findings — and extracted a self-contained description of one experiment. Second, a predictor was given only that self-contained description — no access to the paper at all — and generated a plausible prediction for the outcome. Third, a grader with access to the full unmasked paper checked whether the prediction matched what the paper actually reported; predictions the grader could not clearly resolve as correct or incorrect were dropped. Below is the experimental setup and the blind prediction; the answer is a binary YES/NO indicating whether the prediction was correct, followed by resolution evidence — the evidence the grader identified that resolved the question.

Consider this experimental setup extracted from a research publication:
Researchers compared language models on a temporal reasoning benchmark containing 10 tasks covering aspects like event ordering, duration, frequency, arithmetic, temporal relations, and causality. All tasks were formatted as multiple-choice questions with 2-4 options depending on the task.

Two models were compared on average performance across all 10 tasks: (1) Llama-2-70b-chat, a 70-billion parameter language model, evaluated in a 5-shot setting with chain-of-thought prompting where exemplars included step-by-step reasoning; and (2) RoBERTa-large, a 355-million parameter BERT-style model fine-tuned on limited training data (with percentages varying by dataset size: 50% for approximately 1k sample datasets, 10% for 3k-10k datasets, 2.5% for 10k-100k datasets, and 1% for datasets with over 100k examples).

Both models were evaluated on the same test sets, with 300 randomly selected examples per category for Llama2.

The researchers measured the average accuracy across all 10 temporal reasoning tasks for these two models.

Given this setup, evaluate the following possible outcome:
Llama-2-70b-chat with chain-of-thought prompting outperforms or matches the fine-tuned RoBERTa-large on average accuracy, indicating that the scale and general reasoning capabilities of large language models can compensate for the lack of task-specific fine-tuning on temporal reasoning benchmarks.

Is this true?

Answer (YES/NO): NO